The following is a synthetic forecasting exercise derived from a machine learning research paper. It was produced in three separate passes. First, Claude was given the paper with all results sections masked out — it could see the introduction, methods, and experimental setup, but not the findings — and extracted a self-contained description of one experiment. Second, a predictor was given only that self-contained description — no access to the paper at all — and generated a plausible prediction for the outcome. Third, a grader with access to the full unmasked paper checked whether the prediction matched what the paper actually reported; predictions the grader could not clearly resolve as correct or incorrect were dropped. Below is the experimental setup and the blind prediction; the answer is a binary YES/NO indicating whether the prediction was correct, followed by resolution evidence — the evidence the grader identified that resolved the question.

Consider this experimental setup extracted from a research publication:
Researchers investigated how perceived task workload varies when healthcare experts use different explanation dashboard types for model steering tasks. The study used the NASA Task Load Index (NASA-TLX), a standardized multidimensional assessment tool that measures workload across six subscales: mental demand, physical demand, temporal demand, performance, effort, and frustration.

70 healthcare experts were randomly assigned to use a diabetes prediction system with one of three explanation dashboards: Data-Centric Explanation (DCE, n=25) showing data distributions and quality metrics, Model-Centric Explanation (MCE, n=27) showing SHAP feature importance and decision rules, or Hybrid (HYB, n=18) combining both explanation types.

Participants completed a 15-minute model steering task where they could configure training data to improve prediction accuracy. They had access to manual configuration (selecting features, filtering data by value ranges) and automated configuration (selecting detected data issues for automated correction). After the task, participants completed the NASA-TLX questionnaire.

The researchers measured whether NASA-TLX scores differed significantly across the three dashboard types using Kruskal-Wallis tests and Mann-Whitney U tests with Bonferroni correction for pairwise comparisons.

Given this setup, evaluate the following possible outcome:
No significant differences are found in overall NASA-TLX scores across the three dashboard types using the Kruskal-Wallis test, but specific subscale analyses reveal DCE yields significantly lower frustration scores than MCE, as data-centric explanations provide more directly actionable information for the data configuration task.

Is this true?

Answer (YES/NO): NO